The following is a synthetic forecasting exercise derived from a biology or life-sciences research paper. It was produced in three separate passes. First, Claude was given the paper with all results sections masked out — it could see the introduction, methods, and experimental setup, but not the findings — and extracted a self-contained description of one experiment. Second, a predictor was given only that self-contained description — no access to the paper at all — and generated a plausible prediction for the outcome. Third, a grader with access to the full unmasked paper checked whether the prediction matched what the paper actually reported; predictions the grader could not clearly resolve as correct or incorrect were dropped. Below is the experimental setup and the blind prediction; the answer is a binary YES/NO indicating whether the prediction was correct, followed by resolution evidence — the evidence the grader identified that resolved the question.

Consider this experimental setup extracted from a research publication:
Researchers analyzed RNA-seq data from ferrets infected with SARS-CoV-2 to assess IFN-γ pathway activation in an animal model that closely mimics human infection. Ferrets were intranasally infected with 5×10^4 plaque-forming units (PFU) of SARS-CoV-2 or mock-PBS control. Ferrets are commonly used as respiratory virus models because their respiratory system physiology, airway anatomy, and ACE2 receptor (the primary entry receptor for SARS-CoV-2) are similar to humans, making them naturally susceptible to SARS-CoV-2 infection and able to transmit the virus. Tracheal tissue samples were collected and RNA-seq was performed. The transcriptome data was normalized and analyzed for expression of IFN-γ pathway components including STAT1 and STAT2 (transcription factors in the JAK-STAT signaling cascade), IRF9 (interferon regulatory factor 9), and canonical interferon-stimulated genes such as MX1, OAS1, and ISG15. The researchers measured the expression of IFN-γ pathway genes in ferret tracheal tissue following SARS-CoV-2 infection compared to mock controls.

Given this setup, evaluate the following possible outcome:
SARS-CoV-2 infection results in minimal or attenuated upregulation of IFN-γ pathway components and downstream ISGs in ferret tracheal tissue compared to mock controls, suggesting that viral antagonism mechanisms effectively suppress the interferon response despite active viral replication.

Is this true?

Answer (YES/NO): NO